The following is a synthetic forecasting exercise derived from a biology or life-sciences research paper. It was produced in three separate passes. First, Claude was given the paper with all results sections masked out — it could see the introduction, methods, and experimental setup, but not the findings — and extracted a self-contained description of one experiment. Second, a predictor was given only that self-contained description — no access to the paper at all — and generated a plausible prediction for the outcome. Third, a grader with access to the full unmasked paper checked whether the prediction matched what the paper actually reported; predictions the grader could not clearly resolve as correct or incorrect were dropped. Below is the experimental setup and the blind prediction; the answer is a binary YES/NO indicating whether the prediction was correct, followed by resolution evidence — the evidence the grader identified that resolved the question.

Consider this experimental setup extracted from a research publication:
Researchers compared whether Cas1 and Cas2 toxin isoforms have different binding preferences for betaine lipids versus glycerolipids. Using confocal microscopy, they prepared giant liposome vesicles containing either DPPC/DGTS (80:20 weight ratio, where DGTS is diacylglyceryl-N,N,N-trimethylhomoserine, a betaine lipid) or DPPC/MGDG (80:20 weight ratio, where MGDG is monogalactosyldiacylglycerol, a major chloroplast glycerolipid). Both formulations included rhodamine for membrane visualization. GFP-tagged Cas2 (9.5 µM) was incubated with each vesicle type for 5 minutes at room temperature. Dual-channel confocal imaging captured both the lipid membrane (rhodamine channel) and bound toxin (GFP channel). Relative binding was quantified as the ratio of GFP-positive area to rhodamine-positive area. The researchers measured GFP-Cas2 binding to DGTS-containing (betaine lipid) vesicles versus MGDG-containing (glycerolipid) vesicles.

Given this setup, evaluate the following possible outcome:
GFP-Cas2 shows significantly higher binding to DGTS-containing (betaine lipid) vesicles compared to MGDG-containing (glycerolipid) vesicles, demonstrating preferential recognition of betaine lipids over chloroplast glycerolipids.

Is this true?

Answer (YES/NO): NO